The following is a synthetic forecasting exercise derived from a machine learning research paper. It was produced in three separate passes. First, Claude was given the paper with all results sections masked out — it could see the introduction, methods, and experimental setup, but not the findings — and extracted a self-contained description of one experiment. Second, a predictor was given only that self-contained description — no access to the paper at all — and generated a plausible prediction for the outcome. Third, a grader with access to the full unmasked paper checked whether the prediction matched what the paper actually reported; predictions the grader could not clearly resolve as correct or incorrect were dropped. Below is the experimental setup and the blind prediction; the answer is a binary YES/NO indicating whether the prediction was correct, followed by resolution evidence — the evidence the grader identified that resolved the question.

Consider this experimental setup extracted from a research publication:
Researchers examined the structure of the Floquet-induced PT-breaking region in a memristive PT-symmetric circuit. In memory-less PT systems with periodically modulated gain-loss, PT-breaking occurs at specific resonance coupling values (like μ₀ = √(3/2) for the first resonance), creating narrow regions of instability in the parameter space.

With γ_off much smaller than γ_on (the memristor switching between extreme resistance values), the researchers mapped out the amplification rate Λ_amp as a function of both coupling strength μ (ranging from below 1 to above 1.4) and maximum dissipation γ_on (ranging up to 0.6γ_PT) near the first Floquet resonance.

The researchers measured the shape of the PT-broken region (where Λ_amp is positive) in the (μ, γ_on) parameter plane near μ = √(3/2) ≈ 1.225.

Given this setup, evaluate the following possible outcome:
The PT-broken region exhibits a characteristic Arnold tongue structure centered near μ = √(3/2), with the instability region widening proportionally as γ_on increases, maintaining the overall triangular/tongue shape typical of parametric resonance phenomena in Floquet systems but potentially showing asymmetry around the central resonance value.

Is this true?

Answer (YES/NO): NO